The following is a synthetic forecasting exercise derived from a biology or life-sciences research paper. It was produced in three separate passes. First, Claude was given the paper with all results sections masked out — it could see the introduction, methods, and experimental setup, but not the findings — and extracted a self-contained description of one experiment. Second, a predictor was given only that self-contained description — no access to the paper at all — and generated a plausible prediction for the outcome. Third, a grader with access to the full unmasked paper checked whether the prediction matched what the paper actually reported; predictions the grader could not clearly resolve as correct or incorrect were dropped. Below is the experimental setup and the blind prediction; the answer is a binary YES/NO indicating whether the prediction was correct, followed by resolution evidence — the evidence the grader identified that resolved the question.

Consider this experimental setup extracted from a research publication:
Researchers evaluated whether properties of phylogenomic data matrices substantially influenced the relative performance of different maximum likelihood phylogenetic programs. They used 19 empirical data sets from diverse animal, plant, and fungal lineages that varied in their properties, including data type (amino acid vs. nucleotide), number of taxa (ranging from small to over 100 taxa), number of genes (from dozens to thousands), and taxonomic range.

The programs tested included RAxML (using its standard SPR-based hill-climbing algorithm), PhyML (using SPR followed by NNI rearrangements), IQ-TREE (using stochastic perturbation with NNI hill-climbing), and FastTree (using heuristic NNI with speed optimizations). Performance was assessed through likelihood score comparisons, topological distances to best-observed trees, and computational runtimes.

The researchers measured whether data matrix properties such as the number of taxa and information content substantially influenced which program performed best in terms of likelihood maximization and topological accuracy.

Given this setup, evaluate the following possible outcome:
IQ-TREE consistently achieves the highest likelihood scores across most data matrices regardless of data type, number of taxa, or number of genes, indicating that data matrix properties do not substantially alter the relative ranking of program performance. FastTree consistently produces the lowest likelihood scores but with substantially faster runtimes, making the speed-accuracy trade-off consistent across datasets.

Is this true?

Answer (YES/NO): NO